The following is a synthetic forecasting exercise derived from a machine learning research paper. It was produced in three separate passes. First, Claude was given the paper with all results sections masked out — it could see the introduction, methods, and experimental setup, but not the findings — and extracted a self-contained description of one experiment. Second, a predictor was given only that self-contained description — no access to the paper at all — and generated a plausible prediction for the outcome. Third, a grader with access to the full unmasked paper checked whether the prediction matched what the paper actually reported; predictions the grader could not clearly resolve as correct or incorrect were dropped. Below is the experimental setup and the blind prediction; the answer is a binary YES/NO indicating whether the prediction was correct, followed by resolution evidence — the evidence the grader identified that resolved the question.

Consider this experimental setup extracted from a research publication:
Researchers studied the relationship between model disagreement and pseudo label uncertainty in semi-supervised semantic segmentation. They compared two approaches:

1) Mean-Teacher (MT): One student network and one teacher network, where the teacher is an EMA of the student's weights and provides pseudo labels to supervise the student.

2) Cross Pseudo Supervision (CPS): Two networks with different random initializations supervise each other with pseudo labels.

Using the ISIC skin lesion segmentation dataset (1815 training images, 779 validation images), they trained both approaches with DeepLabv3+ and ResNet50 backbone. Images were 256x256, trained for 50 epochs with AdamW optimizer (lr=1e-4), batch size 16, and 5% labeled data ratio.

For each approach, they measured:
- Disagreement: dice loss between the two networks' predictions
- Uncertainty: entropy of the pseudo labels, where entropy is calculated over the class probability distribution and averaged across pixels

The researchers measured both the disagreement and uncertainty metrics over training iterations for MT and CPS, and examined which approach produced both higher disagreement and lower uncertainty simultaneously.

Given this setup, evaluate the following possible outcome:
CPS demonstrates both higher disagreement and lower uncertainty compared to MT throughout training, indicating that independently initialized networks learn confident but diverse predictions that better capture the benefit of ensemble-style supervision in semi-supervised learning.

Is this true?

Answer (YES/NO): YES